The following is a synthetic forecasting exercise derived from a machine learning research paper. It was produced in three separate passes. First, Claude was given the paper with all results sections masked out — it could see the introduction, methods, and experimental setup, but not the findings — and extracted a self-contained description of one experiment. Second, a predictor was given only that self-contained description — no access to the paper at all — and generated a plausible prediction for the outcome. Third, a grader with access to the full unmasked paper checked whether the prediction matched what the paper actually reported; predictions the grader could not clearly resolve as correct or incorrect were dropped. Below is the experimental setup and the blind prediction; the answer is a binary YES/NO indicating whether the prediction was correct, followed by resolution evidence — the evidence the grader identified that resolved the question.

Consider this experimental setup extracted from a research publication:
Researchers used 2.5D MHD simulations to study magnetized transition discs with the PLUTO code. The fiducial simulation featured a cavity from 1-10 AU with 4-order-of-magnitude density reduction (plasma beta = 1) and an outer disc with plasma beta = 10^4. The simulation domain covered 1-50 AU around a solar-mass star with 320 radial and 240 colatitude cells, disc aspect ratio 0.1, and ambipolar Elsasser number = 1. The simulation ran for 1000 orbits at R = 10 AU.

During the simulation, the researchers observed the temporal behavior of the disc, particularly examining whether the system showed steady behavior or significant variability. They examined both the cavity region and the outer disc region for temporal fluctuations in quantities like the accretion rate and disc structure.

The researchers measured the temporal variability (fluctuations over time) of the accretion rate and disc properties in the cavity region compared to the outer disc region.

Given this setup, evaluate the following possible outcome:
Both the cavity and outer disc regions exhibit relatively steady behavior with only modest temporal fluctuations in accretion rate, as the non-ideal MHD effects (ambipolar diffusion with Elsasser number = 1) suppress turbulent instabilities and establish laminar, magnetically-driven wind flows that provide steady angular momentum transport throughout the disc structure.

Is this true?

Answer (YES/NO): NO